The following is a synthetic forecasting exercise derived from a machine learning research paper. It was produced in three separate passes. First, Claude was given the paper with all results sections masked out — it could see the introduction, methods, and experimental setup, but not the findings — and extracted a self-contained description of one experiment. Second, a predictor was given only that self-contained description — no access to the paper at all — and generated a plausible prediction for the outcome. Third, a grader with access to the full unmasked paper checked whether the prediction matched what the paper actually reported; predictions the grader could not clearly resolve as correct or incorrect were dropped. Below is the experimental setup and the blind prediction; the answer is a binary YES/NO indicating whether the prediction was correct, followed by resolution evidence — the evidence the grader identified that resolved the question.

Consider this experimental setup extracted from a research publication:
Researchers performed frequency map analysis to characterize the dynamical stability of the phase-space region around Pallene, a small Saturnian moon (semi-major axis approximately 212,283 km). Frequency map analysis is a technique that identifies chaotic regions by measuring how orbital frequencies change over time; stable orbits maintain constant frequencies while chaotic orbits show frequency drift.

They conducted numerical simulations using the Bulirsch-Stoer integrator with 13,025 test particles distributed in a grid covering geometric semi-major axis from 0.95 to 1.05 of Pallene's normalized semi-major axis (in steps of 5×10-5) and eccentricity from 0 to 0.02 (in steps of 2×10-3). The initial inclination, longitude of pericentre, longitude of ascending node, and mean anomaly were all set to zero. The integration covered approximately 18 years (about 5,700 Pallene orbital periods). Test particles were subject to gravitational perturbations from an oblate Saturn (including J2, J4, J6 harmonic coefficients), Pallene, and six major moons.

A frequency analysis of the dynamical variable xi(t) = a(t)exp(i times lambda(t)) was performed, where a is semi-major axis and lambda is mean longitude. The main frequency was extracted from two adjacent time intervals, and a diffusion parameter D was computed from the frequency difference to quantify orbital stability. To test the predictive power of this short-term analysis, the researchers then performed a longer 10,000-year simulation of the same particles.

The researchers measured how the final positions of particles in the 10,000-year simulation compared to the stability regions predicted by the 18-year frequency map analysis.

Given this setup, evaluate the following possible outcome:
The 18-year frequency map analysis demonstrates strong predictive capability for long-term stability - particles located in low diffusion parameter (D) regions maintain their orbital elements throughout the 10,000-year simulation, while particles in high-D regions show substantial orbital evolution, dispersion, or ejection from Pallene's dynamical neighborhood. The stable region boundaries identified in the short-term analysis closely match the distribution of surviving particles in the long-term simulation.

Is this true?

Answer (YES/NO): YES